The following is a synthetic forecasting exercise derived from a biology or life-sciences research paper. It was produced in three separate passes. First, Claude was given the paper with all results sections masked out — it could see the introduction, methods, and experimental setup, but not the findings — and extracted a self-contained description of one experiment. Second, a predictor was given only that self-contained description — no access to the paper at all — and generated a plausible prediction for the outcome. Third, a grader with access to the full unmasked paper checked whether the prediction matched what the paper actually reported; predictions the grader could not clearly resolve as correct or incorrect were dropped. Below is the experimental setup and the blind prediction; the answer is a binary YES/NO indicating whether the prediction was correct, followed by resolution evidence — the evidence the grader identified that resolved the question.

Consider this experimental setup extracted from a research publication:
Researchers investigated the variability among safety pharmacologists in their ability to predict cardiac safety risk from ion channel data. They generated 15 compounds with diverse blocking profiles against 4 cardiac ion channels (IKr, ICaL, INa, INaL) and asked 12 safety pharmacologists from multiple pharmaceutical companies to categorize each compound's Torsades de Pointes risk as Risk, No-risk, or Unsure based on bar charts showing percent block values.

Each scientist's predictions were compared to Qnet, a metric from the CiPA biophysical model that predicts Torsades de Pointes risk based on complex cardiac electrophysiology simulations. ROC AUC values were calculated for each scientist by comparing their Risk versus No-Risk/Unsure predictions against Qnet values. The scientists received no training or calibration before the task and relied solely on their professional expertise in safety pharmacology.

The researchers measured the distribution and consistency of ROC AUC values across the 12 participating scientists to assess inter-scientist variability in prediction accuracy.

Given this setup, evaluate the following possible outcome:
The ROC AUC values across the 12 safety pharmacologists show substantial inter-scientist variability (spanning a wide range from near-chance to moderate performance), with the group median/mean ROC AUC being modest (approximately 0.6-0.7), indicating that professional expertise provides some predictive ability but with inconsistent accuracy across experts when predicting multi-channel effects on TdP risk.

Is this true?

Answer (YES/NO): NO